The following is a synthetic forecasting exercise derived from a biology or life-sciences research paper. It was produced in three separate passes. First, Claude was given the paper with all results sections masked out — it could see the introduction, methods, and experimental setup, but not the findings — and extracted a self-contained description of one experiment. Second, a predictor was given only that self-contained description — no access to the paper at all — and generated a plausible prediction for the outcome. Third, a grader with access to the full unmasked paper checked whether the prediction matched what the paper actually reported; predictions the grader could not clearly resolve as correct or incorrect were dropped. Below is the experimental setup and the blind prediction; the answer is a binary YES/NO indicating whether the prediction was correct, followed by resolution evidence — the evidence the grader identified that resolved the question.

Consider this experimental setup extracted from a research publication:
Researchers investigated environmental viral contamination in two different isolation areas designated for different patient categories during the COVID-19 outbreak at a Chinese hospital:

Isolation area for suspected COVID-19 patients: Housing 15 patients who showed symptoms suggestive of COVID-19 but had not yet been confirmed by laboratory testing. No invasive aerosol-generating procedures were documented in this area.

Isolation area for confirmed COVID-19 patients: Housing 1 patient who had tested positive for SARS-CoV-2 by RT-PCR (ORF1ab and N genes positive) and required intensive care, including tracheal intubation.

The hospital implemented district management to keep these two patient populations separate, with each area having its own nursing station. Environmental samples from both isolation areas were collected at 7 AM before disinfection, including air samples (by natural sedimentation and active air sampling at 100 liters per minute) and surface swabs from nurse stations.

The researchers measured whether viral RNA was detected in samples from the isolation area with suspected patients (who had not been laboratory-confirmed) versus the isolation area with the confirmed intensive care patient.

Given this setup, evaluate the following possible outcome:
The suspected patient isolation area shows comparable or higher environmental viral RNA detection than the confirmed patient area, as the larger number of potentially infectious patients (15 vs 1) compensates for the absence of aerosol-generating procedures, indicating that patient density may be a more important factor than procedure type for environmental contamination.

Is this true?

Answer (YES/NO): NO